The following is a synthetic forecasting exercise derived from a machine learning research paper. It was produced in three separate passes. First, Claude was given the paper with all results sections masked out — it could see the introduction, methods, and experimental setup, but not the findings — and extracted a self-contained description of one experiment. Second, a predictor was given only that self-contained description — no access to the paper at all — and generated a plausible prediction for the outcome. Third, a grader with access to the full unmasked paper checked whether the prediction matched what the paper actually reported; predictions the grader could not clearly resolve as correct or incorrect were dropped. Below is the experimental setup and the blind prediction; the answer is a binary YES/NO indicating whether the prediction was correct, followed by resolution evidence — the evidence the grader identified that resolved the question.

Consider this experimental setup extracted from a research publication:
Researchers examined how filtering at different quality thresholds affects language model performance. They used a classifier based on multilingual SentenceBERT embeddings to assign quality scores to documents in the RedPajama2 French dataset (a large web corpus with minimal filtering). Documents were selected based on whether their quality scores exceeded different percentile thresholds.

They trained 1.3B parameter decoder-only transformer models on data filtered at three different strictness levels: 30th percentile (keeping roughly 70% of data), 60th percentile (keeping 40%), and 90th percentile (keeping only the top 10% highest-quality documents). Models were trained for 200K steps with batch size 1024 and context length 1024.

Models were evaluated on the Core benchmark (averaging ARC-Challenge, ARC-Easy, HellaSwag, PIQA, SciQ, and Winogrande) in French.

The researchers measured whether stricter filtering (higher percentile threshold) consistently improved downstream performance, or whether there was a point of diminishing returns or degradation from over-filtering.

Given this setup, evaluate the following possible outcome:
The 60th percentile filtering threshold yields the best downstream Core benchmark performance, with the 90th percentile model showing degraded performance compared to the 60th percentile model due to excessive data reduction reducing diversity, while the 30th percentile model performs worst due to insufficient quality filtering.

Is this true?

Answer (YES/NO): NO